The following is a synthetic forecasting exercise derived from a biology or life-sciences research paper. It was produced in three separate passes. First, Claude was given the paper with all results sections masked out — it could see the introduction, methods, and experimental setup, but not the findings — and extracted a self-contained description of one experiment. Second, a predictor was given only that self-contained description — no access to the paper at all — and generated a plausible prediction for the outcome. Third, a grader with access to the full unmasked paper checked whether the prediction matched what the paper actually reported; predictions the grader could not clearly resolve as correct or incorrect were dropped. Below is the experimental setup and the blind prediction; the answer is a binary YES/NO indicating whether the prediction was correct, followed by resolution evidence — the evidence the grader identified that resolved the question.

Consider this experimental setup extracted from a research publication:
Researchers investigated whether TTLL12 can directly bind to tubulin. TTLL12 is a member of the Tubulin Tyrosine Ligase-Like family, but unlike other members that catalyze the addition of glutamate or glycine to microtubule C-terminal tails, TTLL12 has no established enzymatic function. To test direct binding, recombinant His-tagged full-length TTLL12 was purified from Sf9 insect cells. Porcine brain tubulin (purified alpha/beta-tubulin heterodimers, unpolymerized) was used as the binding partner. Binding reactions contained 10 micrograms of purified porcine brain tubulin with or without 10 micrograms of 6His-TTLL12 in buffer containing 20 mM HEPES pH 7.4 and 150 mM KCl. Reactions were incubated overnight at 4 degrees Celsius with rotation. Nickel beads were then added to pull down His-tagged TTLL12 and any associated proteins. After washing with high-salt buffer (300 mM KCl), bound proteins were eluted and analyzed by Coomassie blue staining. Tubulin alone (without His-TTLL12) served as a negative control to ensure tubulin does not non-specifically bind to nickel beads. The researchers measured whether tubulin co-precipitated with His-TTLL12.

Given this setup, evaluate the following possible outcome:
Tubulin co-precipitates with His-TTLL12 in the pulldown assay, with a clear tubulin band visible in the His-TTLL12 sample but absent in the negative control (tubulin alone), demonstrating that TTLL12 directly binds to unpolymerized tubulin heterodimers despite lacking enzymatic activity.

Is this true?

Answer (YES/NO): YES